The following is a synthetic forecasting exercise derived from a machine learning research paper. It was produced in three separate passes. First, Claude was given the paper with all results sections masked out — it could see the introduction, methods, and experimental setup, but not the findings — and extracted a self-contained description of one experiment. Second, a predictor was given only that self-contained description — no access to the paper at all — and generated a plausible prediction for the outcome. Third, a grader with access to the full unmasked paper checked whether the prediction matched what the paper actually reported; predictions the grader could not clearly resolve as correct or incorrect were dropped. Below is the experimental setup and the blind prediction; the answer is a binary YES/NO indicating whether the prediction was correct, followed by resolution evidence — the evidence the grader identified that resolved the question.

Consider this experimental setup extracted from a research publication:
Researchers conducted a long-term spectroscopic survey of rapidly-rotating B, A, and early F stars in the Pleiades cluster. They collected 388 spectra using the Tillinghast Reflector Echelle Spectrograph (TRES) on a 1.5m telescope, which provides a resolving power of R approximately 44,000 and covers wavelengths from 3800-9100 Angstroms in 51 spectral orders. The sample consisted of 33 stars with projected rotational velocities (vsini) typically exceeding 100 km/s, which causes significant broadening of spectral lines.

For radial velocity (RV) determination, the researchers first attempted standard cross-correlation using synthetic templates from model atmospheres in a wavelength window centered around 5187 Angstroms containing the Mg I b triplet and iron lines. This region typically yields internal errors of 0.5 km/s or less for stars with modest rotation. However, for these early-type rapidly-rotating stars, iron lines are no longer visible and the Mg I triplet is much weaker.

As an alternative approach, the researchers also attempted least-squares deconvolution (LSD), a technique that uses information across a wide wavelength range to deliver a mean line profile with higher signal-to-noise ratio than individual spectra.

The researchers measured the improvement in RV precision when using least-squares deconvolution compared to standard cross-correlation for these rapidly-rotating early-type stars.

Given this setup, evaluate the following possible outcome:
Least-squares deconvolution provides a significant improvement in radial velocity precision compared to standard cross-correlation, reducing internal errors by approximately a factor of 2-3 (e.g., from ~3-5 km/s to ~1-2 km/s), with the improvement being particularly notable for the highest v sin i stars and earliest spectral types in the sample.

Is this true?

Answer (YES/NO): NO